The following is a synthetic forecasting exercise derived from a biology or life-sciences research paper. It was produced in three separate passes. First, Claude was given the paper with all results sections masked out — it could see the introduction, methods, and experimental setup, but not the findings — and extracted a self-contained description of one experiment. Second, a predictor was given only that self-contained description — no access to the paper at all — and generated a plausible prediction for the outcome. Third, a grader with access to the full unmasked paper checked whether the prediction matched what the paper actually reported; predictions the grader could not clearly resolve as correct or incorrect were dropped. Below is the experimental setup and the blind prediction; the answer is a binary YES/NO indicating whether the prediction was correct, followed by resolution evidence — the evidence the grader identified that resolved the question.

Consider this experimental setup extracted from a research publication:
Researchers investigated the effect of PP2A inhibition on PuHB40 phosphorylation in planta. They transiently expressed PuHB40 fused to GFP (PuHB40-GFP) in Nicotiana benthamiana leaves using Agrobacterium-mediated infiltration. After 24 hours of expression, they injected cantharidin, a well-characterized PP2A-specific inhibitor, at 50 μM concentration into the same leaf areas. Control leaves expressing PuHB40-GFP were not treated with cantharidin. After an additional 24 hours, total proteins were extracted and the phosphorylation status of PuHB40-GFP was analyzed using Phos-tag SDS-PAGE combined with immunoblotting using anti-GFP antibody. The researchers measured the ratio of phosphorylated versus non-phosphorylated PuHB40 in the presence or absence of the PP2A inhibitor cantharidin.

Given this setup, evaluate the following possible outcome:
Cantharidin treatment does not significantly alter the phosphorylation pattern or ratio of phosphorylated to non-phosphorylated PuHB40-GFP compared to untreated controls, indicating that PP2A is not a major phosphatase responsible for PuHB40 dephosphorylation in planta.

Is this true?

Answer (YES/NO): NO